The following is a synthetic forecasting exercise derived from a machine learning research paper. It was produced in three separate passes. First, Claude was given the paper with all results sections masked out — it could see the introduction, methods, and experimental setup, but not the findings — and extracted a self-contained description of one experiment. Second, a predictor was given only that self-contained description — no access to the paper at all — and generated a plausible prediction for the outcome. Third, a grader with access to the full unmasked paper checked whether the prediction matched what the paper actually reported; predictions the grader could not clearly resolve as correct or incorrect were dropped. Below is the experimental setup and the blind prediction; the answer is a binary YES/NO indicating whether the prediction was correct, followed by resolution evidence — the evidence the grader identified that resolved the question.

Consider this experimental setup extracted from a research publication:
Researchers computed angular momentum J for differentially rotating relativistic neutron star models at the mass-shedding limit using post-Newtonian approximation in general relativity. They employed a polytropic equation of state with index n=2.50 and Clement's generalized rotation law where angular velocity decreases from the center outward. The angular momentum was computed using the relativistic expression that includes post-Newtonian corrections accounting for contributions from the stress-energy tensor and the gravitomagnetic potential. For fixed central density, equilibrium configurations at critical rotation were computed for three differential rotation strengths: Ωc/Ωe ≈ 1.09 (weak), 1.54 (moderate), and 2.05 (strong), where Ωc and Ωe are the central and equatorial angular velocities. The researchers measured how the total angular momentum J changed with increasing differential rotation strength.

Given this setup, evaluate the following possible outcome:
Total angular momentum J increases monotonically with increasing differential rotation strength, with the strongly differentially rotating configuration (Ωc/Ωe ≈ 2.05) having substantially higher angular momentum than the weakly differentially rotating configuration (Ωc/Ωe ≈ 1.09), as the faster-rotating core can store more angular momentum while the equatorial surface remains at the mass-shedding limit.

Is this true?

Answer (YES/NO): YES